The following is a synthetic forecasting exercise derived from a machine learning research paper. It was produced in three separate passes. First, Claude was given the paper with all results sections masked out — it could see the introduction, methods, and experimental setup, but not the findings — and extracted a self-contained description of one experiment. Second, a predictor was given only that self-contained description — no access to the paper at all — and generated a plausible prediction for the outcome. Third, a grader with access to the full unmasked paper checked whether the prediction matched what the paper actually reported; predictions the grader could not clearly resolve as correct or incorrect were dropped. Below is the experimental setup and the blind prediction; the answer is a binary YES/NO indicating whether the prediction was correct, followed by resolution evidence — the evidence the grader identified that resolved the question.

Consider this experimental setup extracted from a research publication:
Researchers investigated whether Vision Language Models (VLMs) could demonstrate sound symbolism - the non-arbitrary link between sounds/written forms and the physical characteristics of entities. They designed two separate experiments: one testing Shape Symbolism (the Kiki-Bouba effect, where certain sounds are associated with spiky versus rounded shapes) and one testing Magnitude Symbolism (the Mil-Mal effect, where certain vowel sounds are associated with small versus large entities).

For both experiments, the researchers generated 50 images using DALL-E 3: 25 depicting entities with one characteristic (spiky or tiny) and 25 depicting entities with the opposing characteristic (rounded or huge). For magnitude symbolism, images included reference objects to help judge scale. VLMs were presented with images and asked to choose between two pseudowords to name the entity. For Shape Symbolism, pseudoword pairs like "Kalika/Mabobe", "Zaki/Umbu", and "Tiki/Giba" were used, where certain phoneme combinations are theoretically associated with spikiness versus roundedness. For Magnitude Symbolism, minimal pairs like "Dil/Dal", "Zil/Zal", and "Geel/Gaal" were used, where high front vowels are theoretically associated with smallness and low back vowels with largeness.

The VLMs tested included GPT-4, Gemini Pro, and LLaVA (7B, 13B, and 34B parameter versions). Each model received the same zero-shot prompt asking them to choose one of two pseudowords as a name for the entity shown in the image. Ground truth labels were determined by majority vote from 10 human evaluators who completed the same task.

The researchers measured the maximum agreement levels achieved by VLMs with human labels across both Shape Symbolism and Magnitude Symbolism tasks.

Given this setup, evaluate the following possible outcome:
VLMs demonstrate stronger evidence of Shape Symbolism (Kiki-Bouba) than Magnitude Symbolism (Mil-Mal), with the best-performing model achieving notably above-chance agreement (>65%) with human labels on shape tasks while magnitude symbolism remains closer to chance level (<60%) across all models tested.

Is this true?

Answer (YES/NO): NO